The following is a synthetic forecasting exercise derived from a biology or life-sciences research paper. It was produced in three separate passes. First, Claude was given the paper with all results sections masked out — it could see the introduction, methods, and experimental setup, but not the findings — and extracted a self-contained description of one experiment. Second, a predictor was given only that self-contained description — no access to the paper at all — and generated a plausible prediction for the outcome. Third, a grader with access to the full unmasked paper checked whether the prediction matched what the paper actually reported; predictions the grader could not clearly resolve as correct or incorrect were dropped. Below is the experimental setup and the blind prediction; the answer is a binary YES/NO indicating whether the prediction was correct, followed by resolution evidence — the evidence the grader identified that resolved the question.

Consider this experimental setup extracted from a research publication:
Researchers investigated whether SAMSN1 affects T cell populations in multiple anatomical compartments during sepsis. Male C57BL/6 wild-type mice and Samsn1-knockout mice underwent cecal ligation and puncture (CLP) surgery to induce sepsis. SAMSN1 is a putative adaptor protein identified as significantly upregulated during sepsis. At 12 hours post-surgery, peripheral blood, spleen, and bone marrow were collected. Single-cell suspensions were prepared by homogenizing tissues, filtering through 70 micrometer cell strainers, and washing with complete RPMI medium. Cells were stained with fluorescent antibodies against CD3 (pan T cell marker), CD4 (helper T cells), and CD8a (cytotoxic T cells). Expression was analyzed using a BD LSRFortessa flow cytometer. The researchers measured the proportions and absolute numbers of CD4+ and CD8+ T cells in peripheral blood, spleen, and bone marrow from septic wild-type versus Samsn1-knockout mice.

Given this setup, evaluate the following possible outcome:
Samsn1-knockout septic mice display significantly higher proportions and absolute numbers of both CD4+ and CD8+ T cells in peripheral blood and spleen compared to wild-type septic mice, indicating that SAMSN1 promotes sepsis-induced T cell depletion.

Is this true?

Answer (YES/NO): NO